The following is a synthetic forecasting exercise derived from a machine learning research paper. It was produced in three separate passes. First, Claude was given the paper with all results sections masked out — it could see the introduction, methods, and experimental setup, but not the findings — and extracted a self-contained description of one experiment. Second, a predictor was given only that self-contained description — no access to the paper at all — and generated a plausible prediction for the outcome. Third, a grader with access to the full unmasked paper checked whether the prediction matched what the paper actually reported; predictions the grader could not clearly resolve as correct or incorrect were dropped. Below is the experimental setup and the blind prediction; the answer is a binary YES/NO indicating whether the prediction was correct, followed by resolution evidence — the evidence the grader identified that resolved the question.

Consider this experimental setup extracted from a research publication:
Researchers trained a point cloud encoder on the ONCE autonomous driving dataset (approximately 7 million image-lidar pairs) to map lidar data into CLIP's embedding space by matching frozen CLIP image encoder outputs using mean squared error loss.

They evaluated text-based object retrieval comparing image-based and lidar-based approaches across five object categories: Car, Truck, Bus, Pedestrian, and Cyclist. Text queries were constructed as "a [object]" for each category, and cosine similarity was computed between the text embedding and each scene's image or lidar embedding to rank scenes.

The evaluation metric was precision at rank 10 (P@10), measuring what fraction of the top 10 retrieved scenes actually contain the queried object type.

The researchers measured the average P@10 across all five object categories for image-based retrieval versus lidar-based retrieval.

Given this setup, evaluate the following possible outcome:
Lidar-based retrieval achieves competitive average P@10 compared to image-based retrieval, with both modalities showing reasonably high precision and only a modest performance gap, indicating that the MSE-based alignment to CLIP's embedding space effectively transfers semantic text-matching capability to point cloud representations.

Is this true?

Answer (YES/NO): YES